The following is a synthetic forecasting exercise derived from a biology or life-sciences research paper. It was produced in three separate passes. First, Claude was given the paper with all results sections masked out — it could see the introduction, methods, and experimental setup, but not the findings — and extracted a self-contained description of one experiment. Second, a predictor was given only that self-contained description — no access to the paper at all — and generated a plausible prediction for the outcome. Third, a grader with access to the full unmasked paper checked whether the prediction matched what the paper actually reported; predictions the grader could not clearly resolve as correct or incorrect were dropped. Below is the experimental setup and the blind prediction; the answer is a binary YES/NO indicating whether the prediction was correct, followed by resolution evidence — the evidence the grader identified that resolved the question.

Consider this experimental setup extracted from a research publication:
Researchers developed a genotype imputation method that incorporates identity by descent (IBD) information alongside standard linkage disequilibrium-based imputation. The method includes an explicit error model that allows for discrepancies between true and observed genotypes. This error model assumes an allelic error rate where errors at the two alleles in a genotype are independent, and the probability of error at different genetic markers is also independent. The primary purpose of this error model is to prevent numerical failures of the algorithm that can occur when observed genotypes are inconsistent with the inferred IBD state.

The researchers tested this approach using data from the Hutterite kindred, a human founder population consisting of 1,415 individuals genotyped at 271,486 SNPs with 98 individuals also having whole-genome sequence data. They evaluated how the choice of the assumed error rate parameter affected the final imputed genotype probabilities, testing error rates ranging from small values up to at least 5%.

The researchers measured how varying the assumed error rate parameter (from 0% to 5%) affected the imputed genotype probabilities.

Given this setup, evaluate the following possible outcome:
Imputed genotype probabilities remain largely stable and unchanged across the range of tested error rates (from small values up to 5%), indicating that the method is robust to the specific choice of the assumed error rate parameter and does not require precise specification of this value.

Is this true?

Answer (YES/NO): YES